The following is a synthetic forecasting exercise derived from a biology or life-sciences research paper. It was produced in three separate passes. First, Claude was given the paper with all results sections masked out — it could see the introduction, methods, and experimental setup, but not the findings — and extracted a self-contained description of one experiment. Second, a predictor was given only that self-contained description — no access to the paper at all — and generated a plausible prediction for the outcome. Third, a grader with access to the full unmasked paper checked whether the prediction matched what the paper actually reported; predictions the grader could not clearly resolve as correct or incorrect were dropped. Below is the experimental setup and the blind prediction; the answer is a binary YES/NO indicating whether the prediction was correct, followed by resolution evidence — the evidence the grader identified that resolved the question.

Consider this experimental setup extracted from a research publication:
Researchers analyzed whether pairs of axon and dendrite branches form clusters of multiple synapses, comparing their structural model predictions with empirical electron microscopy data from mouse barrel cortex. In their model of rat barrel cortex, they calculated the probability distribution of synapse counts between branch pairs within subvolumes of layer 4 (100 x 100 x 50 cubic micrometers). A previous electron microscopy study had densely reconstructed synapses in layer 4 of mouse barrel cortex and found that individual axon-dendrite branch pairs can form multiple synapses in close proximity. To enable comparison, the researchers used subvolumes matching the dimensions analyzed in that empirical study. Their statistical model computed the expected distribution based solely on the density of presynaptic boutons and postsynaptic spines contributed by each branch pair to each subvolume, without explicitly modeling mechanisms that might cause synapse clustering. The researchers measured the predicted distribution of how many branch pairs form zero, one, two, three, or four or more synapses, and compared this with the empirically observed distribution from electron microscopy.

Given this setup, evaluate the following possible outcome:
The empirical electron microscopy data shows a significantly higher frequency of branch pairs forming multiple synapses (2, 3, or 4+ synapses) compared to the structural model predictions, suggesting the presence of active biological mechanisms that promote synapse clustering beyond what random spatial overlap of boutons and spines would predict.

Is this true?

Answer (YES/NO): NO